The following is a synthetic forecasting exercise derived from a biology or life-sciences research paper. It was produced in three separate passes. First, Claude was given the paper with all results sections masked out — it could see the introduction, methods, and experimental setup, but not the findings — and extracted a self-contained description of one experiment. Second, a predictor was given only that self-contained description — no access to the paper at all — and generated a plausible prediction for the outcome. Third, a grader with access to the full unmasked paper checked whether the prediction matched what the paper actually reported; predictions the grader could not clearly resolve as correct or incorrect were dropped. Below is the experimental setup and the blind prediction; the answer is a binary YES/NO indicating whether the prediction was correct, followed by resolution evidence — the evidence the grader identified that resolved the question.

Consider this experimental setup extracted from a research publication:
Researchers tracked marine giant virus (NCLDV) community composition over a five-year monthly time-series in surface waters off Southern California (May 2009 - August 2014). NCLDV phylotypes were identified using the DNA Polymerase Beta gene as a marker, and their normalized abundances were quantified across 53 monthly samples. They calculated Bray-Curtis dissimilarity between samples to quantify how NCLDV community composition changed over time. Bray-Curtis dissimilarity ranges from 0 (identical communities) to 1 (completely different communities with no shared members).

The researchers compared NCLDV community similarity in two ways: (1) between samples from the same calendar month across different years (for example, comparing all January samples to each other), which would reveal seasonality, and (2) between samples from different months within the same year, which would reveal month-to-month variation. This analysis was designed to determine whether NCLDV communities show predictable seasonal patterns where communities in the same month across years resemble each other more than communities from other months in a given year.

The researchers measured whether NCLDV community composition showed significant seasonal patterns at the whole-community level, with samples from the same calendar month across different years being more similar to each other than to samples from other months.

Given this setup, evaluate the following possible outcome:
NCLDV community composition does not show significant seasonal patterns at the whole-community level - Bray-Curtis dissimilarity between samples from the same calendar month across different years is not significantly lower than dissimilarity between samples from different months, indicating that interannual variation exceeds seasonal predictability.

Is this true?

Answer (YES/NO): NO